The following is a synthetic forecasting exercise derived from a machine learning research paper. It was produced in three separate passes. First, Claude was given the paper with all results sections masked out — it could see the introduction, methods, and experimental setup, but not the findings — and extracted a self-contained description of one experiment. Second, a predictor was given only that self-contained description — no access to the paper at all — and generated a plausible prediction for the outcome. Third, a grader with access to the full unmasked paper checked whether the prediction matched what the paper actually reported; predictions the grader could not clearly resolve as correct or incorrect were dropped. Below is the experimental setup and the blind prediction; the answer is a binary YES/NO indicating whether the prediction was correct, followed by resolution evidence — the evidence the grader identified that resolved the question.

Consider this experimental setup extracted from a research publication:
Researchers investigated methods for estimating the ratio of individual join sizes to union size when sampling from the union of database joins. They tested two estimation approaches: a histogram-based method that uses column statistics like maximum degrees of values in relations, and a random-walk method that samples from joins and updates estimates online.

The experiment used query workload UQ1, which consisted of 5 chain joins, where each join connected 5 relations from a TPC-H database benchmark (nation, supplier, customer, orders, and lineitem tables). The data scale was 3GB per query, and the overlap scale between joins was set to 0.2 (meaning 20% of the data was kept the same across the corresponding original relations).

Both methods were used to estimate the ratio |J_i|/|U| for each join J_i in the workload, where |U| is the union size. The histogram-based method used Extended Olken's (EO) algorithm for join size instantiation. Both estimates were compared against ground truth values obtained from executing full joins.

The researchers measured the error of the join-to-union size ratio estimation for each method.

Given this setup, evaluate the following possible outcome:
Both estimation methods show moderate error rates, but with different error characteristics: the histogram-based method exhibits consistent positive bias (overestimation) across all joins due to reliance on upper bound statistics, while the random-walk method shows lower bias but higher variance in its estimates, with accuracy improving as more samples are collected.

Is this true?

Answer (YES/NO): NO